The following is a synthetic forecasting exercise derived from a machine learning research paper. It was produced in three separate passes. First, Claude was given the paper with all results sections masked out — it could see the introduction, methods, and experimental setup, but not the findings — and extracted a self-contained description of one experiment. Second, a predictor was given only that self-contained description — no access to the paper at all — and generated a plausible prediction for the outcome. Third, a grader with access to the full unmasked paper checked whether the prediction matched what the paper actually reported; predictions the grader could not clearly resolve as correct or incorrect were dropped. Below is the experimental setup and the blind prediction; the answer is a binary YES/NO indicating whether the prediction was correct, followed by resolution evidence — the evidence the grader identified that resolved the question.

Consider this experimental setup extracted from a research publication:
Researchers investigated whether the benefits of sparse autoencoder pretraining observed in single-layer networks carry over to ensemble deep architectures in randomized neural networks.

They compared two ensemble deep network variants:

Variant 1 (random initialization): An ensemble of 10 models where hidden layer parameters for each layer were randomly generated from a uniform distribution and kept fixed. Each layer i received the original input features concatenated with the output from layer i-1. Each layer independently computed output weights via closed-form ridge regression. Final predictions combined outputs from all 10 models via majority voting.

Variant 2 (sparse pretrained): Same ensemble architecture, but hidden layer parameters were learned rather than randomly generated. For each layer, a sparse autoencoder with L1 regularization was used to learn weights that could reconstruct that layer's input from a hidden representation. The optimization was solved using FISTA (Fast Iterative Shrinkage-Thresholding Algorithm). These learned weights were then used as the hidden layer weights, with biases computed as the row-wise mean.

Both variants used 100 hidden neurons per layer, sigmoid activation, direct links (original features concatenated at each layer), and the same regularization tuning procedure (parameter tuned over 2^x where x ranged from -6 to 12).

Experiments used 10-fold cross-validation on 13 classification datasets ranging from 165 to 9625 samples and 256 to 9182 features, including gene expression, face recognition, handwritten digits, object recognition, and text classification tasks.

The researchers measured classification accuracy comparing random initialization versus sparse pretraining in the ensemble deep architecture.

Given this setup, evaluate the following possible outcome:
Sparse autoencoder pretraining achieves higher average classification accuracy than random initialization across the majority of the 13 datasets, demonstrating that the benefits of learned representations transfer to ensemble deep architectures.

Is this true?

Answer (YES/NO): NO